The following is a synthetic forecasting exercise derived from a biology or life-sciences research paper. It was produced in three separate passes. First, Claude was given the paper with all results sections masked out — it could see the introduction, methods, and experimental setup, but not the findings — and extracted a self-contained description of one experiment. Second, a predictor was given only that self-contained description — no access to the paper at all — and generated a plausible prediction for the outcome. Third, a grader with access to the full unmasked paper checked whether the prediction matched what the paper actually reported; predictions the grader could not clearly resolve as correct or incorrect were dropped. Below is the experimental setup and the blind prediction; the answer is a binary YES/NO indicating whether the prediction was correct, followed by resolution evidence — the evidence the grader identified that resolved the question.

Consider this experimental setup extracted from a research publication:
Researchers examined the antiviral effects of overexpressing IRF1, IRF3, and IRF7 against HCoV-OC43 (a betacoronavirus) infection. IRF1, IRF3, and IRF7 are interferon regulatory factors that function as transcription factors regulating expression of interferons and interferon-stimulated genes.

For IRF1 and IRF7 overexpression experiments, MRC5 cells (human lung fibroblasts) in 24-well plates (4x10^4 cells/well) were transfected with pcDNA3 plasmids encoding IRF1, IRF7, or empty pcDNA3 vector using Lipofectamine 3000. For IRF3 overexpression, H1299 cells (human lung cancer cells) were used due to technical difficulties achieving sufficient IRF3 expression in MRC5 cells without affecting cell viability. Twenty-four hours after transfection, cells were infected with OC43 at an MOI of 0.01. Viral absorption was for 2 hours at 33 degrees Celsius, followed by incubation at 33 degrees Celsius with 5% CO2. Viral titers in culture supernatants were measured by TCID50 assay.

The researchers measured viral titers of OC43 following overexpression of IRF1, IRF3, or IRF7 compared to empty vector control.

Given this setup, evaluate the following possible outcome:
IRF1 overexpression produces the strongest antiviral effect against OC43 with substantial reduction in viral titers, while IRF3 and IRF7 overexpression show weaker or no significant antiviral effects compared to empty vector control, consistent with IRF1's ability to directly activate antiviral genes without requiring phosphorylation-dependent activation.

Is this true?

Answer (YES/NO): NO